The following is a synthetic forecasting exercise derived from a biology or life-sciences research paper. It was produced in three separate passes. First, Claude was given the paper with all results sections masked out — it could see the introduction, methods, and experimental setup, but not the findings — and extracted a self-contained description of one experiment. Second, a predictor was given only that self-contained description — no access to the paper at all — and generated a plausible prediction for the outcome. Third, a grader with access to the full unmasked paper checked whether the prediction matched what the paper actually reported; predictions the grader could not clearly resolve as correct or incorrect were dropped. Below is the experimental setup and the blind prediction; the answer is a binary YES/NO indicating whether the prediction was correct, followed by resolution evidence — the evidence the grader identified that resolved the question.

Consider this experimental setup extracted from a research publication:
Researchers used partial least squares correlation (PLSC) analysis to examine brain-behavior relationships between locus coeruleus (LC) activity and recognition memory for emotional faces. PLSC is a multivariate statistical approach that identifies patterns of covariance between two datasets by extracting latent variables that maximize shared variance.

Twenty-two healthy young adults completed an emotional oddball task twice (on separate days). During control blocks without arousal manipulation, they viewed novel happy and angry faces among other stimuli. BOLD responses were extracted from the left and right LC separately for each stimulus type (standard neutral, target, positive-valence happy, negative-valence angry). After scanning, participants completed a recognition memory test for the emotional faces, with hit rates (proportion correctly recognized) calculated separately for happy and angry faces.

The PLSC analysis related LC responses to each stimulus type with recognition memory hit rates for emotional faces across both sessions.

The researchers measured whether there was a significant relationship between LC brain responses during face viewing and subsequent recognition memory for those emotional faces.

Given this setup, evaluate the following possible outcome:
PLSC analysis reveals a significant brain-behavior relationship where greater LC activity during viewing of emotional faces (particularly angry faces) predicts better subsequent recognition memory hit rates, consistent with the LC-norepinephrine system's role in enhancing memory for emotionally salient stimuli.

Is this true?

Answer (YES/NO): NO